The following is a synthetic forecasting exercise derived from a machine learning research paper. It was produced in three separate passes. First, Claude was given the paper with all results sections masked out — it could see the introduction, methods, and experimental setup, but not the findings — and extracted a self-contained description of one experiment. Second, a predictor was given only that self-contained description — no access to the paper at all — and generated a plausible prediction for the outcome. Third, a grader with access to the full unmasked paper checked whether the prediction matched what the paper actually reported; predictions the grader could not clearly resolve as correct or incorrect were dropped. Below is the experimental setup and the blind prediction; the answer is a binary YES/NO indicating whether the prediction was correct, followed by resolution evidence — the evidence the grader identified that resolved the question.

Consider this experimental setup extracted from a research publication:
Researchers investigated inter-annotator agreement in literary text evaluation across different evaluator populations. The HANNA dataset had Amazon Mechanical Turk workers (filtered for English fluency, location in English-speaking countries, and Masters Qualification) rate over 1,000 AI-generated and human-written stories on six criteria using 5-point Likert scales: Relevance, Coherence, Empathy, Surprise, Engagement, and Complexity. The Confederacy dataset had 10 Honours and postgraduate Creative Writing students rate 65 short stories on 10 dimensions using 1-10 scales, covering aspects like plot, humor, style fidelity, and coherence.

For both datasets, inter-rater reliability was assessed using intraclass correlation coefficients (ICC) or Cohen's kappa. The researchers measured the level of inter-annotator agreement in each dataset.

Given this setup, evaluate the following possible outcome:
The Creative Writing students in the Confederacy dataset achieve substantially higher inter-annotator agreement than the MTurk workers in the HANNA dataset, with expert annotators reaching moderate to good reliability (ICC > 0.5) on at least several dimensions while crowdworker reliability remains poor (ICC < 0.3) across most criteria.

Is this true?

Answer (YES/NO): NO